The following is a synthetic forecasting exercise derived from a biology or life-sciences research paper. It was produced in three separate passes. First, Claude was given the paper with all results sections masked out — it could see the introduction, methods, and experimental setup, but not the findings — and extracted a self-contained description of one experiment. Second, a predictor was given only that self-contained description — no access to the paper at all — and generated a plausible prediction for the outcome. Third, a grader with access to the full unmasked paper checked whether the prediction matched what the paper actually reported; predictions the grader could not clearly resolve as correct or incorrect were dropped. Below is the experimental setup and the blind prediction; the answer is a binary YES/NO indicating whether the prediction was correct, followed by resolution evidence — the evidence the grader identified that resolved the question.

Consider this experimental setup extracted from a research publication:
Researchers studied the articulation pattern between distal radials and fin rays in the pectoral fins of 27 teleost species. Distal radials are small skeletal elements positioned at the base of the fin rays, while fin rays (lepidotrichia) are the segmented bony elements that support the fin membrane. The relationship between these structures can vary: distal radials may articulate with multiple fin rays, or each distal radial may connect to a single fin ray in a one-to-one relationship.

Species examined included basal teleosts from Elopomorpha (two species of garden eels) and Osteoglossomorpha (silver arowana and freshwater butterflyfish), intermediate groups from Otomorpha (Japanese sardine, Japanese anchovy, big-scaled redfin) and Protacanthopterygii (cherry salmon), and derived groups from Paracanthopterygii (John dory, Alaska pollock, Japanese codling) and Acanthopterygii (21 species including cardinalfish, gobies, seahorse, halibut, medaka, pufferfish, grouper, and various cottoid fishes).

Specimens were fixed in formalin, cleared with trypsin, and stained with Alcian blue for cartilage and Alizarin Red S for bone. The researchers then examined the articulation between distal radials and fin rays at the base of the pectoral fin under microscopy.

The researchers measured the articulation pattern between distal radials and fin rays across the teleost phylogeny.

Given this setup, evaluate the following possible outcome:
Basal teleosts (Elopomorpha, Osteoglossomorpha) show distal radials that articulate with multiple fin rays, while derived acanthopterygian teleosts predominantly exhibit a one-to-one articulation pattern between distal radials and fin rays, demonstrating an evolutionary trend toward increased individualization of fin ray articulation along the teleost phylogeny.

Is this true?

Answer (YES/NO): NO